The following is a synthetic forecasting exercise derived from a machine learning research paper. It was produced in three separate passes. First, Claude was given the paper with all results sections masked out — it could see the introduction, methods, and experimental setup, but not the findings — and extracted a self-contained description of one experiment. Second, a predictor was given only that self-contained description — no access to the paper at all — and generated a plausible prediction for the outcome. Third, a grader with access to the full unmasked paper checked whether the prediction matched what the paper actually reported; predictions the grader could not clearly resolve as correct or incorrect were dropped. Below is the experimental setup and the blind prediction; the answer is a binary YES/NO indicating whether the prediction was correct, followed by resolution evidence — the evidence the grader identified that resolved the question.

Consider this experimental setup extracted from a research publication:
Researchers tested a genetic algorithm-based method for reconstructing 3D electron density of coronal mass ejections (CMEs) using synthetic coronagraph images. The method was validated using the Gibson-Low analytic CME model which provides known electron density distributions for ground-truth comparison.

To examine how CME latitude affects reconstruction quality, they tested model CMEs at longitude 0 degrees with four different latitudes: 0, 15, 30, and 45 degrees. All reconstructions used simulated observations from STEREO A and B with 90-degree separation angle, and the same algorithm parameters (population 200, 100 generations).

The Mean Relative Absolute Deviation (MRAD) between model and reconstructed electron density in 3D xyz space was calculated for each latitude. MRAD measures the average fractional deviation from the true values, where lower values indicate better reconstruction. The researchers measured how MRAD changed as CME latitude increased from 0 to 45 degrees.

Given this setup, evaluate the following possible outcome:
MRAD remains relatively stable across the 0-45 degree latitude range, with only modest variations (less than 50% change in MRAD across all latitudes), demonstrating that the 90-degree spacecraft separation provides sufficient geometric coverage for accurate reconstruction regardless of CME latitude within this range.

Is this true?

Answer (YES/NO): NO